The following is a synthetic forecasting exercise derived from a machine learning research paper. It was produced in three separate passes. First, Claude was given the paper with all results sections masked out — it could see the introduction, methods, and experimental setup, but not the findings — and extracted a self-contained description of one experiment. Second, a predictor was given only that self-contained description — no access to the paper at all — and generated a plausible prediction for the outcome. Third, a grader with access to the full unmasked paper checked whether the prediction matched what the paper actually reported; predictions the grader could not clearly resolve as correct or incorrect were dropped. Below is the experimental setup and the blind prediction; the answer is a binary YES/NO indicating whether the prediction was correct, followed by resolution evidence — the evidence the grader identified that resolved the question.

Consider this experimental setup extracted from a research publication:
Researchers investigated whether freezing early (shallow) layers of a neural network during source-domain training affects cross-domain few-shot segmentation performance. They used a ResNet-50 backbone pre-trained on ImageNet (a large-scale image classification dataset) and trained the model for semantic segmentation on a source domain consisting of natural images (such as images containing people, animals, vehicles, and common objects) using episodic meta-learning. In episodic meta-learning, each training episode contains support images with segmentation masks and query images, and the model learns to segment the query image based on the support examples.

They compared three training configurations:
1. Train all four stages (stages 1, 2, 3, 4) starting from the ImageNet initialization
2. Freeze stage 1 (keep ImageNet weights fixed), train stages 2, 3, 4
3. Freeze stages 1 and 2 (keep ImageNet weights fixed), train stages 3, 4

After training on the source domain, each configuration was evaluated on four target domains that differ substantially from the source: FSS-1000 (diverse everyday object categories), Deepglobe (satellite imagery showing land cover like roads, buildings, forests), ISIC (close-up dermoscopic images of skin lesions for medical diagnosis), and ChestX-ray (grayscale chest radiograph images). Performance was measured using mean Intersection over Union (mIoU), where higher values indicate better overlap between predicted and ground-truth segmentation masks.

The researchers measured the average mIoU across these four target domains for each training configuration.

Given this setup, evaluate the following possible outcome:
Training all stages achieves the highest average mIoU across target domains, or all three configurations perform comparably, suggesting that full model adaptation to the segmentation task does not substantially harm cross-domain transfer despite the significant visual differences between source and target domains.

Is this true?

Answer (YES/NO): NO